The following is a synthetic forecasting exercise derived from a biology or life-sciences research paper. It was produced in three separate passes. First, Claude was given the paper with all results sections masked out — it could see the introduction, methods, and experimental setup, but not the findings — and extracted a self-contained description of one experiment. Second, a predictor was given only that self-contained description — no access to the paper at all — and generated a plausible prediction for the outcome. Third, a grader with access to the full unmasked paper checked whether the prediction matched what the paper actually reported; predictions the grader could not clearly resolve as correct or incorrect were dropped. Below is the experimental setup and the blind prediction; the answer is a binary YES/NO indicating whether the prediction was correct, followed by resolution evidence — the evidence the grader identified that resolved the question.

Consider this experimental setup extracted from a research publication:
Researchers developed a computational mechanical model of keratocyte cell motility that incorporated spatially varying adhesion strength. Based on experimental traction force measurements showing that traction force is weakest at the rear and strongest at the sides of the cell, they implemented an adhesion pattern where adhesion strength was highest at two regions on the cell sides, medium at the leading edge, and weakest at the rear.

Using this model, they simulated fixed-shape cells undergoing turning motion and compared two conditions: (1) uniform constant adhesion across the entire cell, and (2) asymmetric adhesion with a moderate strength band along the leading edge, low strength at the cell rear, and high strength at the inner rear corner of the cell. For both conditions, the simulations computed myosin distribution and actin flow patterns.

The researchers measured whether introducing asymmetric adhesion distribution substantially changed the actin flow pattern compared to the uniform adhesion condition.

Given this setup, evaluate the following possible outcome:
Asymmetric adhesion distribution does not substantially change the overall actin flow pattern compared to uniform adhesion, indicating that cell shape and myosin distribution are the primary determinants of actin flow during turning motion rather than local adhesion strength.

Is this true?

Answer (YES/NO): YES